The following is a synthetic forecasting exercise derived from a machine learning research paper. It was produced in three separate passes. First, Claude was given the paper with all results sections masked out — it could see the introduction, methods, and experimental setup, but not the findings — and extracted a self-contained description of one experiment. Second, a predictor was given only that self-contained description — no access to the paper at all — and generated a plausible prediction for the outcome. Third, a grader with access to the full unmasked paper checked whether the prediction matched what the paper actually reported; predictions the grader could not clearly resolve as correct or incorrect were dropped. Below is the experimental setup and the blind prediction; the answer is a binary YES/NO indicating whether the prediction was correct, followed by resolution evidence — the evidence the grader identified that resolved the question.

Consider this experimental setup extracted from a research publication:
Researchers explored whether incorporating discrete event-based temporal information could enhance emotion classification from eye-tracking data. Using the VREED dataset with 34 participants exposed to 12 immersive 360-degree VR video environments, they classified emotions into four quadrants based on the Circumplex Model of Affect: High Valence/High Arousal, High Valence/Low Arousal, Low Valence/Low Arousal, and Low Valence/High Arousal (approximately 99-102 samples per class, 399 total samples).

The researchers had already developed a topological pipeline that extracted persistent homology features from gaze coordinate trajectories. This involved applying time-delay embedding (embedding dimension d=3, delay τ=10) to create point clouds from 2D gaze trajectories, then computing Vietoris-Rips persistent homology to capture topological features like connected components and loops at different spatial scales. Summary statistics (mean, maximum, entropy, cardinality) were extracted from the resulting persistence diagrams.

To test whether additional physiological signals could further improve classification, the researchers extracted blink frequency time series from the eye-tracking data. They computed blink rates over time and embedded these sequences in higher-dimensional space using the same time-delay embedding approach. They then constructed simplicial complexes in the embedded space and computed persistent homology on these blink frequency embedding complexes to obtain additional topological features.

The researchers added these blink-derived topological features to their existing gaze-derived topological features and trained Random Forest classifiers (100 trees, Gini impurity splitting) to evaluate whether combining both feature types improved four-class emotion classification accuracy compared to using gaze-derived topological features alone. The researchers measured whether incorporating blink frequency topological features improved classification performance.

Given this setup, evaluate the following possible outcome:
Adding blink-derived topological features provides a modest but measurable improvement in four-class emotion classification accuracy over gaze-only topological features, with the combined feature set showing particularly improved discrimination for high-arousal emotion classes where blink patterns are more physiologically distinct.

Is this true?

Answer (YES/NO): NO